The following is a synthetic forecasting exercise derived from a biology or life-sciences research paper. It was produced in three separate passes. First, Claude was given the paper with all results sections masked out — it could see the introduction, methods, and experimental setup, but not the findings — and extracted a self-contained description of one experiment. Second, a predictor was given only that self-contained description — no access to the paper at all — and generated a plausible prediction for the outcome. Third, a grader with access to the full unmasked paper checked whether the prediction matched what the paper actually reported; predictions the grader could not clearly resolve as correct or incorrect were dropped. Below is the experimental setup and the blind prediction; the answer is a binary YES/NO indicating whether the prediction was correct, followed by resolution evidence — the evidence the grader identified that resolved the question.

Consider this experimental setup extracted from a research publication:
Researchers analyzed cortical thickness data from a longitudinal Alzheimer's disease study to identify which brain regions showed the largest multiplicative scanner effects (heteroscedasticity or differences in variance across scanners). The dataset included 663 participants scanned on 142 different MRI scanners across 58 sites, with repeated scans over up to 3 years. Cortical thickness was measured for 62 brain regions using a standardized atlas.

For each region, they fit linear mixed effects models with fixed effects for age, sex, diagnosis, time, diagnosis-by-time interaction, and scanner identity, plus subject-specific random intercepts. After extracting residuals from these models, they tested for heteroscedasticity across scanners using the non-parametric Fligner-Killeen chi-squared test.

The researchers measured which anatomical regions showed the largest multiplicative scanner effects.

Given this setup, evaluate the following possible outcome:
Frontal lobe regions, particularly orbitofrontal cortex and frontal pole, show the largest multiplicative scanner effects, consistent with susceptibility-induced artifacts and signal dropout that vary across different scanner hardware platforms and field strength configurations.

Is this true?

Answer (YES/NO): NO